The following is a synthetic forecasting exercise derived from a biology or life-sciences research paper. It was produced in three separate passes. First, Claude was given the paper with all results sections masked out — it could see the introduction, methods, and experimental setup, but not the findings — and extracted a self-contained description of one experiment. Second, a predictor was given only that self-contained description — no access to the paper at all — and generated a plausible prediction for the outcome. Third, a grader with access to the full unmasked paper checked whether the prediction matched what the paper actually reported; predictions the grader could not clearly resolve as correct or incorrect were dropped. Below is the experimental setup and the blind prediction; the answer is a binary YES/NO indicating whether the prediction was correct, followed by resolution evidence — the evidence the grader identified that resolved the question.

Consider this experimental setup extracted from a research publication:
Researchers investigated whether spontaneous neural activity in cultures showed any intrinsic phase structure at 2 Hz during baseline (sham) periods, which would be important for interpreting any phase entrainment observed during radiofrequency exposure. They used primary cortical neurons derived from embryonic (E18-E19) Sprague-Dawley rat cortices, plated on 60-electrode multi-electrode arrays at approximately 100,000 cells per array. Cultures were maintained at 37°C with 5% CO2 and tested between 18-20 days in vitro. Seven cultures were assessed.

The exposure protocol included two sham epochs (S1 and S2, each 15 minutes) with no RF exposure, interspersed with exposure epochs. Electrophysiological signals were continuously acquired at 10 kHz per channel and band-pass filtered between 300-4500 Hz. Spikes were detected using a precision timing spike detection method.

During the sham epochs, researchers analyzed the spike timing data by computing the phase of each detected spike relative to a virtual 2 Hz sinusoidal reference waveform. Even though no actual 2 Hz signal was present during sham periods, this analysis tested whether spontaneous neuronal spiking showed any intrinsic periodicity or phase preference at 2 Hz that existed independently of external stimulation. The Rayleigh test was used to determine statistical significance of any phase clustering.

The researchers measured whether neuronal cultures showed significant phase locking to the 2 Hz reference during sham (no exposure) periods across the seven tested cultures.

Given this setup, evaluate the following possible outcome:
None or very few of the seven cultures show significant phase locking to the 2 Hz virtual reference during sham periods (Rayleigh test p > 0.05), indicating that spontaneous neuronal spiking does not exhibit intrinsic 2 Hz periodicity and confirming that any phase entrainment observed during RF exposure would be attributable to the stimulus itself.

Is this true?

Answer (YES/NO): NO